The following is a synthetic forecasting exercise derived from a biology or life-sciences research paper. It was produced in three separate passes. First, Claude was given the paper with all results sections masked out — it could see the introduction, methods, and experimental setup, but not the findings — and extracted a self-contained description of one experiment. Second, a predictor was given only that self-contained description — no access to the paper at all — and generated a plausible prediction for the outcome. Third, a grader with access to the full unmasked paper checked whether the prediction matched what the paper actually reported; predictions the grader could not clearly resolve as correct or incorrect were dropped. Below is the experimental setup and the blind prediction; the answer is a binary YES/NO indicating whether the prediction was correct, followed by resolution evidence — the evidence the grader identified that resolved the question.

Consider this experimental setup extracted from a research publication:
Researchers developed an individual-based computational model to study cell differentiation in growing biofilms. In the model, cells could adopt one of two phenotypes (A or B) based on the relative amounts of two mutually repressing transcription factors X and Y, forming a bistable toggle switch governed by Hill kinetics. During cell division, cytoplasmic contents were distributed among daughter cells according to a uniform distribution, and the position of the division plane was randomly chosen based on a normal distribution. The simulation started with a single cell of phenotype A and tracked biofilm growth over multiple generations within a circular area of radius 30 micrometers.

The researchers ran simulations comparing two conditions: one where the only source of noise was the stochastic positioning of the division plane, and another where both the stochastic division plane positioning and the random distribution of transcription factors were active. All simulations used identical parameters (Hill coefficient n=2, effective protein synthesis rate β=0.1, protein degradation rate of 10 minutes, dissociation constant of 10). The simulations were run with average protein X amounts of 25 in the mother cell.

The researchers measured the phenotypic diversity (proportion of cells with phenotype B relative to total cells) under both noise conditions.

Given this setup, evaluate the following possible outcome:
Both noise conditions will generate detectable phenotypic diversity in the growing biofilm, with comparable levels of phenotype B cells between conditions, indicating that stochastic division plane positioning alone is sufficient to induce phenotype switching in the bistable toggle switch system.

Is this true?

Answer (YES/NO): NO